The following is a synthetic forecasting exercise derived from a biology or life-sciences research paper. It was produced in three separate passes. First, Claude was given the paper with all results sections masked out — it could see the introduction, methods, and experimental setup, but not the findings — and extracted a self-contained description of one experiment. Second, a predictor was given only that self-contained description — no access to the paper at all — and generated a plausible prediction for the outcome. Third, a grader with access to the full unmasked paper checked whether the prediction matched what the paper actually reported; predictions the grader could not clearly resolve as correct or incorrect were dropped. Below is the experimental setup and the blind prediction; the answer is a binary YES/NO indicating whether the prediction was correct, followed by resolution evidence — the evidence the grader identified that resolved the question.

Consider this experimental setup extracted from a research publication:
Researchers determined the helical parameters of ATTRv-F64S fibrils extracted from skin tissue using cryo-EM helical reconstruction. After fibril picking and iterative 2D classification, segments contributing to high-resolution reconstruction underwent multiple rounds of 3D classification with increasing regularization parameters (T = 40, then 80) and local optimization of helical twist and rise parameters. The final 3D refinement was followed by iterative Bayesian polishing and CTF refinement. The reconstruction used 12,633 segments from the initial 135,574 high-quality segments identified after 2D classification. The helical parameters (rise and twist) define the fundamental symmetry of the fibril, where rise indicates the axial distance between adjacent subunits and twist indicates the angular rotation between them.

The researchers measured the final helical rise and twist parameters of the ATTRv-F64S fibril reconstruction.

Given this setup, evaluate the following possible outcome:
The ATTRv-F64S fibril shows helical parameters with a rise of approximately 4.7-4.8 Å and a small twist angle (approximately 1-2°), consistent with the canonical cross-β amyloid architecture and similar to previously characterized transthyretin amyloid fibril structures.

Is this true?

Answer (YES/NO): YES